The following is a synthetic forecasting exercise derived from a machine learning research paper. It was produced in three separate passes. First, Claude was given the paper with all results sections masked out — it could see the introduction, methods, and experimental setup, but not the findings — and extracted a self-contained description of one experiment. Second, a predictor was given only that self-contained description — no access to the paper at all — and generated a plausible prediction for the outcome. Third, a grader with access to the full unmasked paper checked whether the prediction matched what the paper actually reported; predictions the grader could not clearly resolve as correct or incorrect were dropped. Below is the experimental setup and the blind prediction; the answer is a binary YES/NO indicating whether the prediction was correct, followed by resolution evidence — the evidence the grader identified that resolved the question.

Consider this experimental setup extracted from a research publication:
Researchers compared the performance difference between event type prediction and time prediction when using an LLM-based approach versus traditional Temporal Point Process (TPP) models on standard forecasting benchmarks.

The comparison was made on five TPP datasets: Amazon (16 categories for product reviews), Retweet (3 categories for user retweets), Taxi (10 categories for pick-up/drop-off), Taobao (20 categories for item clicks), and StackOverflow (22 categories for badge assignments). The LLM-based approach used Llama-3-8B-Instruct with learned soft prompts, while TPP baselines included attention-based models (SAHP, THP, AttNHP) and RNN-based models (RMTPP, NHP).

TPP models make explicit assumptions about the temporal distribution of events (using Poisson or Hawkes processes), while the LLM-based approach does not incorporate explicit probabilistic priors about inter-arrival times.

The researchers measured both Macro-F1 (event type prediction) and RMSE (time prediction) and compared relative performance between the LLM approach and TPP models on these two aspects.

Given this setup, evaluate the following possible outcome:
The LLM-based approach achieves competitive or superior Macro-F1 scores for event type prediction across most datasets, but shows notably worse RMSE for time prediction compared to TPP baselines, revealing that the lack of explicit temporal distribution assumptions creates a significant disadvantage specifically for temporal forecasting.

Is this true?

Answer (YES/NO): NO